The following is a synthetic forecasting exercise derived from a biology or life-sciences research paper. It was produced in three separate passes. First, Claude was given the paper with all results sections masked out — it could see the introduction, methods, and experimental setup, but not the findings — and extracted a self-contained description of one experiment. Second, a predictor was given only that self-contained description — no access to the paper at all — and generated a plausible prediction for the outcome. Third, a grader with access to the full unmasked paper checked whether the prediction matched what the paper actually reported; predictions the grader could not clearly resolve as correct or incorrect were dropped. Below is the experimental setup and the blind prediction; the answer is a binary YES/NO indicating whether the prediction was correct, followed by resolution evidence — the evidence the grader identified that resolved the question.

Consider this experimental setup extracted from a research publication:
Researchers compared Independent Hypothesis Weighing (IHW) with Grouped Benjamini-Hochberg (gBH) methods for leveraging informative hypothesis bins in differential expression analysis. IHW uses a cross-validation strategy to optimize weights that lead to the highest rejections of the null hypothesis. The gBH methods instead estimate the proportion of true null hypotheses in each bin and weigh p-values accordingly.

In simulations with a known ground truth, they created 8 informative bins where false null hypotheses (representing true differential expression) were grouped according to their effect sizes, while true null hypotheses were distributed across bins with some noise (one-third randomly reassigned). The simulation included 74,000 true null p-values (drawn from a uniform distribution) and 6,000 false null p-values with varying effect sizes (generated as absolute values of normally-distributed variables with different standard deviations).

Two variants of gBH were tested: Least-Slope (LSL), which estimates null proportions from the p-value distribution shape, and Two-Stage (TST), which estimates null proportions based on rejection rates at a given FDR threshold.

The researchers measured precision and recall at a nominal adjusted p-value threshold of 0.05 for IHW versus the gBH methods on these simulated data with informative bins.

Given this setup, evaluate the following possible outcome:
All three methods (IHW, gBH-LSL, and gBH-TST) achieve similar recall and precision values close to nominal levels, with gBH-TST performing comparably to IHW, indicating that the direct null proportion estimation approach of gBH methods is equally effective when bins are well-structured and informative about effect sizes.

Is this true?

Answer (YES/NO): NO